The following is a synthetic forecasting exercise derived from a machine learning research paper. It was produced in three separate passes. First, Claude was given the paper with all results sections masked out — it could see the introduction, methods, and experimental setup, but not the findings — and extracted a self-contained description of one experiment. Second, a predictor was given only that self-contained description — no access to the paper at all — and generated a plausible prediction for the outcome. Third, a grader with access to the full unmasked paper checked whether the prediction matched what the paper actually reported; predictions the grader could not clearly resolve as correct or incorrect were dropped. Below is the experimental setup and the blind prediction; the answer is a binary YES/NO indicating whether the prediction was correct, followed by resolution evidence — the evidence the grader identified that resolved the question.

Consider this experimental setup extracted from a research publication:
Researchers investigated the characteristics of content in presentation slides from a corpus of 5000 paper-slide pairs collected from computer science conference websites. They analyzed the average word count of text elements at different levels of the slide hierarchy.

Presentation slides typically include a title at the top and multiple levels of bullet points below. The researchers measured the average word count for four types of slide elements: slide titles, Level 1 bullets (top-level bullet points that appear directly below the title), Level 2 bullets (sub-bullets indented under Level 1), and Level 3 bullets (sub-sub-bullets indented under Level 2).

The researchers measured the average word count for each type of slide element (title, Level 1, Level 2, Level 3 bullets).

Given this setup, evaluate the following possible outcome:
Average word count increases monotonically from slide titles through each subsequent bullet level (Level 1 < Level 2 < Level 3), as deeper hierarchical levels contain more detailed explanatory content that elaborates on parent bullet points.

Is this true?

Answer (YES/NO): NO